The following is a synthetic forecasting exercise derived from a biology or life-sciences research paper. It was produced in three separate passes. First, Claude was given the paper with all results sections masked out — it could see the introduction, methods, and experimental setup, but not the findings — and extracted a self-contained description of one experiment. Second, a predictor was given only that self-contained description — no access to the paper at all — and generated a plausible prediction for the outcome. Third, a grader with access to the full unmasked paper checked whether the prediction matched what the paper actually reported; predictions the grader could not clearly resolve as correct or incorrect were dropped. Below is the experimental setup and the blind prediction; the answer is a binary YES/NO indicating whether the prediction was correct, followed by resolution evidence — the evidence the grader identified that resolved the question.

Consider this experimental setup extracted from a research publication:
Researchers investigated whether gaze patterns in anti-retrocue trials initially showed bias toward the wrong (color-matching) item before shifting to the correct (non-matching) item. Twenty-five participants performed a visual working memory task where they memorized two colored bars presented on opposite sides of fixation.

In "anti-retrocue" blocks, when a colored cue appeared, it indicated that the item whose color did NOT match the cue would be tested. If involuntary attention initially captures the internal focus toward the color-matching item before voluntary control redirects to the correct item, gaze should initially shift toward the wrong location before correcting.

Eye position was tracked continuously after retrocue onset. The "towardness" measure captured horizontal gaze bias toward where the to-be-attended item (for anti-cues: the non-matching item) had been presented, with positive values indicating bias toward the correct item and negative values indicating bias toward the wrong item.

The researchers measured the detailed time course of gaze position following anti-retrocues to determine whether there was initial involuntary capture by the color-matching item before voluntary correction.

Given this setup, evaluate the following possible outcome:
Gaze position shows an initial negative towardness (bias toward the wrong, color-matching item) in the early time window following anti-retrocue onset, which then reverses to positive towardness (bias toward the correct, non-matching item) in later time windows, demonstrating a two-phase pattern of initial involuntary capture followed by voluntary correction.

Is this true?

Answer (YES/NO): NO